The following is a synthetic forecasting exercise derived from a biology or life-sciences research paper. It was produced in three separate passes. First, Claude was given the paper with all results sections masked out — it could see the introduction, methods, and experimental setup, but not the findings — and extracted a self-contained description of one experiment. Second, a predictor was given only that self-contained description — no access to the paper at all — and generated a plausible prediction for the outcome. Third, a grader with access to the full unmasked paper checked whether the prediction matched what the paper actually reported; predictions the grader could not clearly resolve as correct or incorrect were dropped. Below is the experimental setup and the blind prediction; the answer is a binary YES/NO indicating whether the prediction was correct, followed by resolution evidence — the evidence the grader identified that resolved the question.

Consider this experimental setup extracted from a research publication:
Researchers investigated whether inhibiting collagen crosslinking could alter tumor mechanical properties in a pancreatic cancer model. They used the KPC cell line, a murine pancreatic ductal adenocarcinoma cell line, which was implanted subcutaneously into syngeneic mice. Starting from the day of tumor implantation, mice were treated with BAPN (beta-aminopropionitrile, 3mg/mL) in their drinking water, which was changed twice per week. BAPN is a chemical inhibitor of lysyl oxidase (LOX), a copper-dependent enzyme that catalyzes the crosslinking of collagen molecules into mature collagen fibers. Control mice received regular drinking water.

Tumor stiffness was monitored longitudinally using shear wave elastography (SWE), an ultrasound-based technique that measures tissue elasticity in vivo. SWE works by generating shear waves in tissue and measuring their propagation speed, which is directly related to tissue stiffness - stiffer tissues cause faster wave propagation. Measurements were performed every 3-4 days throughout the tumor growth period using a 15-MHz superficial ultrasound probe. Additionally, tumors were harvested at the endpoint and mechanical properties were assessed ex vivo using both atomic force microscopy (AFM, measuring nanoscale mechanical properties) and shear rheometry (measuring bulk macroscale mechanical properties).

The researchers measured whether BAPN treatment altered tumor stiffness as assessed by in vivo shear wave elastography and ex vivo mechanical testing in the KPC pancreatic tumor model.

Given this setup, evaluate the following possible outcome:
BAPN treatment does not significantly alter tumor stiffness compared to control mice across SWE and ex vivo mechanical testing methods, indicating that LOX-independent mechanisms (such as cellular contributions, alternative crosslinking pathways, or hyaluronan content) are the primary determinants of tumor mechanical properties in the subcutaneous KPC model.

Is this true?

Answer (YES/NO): NO